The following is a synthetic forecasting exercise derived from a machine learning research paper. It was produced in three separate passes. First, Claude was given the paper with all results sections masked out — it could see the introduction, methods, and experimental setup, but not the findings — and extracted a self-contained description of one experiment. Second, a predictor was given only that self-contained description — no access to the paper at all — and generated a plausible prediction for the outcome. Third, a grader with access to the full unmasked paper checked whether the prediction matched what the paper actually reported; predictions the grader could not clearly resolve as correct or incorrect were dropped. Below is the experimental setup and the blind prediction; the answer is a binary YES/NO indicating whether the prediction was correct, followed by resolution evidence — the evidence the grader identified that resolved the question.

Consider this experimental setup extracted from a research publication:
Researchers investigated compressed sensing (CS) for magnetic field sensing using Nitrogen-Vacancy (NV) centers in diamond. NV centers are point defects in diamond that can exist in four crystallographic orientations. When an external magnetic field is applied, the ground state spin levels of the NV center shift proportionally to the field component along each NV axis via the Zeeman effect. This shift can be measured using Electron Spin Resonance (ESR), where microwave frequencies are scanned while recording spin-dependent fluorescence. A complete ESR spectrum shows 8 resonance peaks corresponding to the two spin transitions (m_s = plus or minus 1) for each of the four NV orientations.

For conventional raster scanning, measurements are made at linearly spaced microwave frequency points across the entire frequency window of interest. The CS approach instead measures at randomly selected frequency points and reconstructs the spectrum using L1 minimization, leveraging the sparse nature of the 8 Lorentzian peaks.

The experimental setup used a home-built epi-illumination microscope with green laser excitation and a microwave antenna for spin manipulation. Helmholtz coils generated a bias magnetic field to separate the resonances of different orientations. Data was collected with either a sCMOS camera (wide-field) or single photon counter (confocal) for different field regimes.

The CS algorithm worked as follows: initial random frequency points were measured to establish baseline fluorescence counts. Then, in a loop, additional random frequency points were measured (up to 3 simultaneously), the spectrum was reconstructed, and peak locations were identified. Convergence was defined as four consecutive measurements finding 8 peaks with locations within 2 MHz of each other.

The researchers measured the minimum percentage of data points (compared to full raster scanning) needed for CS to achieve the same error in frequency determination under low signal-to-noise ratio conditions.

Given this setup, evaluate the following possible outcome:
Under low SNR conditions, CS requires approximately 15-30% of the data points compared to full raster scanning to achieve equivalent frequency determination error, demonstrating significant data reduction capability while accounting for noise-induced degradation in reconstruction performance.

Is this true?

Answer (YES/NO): YES